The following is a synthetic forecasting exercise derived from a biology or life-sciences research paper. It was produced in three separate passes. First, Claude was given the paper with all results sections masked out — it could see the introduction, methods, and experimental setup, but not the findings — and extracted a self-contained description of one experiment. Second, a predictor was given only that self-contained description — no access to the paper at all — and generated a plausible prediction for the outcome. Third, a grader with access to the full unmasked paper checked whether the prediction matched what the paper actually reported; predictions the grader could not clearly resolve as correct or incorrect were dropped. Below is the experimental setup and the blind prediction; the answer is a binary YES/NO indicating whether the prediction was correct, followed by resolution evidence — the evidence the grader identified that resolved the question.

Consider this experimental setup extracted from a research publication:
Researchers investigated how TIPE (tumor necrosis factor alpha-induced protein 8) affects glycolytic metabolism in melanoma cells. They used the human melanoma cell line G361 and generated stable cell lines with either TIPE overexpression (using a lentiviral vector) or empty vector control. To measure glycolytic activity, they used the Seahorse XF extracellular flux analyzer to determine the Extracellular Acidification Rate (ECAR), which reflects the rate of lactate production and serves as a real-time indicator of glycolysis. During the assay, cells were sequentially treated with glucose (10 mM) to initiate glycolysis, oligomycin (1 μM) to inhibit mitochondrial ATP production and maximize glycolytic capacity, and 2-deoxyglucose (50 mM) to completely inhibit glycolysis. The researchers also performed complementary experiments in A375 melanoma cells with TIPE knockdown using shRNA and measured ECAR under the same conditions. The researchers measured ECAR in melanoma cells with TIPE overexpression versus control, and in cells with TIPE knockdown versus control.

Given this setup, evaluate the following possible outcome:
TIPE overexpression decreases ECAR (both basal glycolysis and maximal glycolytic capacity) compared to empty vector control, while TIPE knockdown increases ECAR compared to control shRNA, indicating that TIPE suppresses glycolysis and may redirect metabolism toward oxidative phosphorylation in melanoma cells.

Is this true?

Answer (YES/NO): NO